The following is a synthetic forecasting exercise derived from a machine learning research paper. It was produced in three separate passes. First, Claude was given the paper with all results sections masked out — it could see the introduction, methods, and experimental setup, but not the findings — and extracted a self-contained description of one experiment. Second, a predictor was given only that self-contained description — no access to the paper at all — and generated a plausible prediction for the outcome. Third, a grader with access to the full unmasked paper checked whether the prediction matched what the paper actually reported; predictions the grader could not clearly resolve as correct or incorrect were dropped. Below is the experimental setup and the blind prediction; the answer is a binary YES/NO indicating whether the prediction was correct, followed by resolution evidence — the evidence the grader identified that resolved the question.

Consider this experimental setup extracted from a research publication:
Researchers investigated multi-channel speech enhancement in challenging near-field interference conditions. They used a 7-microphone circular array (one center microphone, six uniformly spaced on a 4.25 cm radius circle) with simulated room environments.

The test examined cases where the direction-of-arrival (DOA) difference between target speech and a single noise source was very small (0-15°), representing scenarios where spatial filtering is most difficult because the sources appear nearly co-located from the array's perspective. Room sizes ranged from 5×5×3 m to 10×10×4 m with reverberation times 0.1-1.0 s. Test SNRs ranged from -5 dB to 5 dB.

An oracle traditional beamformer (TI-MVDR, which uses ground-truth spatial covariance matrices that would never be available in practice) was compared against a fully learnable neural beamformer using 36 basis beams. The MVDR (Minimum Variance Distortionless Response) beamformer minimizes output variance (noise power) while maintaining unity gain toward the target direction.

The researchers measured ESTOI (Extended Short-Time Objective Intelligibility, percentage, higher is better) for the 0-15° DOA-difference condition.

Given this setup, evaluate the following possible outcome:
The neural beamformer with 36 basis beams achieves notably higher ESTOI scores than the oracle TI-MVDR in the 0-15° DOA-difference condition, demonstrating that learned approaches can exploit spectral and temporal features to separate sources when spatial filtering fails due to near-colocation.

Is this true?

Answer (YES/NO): YES